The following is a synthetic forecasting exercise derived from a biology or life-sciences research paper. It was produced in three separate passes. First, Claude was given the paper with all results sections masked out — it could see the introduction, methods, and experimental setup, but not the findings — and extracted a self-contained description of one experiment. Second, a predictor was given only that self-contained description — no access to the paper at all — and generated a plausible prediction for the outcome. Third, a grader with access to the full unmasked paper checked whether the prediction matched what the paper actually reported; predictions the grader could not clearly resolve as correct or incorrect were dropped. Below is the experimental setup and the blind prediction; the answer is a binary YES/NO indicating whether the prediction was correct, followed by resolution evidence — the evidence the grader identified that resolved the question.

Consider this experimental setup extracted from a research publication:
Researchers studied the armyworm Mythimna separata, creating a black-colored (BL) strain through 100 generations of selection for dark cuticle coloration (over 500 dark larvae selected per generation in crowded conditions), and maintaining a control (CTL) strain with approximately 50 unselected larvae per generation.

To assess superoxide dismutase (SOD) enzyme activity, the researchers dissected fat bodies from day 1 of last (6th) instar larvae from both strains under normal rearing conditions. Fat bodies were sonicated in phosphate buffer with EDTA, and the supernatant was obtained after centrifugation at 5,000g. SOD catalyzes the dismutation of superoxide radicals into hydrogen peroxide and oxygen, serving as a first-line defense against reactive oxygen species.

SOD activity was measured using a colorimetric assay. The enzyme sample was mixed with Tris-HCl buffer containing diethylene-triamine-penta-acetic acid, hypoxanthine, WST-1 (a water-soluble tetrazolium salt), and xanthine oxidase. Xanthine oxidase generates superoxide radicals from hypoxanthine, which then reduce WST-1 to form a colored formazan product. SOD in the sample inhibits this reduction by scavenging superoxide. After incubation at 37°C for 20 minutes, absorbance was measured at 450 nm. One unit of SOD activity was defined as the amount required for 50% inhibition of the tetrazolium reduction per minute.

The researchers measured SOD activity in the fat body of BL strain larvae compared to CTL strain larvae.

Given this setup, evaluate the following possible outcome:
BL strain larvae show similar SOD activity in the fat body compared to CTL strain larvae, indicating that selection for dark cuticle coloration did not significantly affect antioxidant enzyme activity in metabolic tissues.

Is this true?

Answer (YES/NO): NO